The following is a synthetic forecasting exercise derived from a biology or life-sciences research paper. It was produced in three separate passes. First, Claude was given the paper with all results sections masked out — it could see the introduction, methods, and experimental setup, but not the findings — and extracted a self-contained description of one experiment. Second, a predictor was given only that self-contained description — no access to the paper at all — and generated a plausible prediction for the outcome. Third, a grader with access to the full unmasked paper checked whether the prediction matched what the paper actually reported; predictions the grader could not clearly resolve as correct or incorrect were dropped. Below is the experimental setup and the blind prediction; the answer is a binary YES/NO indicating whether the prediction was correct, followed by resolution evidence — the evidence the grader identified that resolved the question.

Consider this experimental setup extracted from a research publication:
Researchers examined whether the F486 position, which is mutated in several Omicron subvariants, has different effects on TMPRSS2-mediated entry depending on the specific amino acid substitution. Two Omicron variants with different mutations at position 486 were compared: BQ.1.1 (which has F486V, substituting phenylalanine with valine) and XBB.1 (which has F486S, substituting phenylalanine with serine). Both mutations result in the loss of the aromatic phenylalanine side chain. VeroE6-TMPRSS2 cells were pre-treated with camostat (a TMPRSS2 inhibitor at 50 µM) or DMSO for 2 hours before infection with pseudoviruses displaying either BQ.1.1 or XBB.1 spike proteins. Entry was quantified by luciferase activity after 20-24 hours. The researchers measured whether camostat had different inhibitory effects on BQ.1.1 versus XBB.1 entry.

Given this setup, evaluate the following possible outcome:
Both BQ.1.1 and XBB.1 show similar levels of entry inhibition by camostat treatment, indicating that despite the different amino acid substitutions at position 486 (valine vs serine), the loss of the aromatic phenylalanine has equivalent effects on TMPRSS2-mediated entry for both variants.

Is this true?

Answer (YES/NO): YES